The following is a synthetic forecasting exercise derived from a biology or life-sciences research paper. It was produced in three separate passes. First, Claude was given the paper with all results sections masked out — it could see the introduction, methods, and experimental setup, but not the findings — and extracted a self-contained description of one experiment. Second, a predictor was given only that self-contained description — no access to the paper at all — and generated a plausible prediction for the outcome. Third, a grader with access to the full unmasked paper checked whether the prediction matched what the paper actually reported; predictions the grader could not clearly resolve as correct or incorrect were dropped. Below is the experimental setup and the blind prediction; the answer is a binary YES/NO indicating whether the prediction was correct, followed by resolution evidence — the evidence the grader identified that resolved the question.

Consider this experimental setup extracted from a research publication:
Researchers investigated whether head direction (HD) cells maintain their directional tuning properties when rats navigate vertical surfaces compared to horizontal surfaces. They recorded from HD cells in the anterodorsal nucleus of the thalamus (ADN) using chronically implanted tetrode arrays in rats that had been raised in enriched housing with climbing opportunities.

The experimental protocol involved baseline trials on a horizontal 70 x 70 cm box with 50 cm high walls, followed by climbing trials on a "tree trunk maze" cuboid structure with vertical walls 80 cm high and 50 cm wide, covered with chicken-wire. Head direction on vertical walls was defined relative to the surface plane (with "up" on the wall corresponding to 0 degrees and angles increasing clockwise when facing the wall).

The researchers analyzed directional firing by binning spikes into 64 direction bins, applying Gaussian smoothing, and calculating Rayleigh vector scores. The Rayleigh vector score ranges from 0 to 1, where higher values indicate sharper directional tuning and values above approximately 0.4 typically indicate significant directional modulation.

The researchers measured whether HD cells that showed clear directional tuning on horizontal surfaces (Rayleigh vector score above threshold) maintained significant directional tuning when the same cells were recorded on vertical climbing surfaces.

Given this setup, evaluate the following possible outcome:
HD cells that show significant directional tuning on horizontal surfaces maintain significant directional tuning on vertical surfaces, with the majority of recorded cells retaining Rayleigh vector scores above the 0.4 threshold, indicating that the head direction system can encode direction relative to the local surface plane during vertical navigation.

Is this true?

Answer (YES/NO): YES